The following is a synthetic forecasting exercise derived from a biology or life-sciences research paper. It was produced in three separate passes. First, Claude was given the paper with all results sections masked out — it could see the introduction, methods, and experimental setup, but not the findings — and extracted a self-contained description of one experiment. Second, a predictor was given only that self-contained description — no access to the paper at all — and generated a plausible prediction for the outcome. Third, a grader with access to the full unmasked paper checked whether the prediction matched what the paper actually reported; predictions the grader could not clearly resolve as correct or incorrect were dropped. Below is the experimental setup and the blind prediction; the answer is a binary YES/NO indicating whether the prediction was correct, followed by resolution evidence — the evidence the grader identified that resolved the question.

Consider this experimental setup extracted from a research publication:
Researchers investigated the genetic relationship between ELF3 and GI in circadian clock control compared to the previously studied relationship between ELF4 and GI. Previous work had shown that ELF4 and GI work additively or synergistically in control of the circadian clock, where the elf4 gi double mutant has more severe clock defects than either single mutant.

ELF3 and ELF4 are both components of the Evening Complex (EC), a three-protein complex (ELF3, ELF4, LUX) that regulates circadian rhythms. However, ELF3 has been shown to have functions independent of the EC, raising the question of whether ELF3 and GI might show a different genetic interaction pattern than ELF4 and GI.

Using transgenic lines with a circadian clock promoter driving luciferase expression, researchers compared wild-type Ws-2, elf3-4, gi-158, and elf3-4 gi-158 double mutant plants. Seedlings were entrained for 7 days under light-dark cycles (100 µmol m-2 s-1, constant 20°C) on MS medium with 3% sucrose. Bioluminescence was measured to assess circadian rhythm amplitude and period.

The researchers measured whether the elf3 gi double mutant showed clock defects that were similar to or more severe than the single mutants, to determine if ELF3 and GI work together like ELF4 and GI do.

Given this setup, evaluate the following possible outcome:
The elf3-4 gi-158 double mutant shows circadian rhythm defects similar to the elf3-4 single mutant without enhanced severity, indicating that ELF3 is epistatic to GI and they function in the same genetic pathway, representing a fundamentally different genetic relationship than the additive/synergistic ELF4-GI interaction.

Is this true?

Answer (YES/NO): NO